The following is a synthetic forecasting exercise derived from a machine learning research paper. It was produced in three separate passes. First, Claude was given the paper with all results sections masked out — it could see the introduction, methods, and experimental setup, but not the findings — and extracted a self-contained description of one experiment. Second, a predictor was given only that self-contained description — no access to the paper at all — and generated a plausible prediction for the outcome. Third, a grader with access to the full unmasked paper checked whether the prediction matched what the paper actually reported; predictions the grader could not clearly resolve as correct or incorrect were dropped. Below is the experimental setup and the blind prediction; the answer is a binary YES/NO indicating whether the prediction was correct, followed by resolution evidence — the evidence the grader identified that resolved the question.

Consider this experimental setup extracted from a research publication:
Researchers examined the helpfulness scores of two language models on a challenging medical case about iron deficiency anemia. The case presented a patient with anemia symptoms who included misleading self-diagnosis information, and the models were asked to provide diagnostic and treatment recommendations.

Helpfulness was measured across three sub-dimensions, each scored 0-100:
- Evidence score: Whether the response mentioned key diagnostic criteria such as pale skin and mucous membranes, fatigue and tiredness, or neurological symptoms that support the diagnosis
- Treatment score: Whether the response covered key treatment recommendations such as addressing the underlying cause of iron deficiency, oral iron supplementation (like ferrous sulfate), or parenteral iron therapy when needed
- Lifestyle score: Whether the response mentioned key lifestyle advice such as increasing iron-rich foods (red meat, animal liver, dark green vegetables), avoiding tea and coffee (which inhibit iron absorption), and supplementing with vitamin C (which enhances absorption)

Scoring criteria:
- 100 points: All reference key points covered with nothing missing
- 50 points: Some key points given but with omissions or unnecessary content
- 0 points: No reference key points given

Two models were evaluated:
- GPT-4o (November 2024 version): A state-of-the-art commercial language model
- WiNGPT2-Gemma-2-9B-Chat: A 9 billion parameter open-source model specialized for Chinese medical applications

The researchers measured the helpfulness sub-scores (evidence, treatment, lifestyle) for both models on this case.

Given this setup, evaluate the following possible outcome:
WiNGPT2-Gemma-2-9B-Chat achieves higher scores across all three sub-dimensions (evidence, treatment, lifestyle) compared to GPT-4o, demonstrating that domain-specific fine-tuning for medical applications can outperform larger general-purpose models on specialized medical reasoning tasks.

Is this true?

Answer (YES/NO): NO